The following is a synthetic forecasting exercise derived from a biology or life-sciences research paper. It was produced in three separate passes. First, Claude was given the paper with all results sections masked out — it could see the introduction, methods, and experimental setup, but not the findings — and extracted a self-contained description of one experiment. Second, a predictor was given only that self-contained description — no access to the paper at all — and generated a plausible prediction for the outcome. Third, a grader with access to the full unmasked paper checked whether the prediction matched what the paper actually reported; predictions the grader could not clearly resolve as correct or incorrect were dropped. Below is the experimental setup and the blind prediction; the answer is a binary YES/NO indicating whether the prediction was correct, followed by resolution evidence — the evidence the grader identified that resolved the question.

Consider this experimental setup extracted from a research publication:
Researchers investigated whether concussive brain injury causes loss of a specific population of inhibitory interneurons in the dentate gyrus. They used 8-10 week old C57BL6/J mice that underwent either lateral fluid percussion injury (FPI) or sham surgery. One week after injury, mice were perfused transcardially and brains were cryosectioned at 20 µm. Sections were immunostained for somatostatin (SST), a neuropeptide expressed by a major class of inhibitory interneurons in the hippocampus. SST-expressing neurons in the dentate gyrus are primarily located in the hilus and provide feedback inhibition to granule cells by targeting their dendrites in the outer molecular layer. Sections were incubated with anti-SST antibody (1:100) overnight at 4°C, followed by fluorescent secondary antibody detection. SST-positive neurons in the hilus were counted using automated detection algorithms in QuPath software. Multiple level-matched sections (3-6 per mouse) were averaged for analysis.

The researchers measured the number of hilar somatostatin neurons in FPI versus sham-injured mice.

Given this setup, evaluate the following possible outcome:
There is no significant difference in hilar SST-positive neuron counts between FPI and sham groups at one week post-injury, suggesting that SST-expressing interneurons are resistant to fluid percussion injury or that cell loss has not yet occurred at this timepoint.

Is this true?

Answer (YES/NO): NO